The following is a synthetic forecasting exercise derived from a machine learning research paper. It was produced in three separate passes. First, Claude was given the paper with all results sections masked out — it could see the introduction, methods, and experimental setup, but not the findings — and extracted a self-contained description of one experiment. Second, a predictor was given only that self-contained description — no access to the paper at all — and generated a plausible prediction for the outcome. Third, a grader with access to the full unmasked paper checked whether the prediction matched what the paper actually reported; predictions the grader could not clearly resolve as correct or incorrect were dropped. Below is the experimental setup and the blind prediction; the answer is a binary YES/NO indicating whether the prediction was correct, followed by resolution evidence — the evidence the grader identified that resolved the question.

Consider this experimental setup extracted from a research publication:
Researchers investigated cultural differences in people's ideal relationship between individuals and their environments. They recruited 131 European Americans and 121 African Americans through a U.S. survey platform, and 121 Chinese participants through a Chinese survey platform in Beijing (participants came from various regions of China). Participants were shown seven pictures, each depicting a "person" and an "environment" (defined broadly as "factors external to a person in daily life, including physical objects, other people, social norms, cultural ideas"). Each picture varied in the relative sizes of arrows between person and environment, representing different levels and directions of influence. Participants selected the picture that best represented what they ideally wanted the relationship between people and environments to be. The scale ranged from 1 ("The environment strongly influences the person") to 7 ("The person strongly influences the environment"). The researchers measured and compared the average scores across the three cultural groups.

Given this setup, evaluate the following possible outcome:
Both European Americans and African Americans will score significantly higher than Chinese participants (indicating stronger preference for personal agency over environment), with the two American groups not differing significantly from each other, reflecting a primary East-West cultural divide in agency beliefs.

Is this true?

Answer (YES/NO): YES